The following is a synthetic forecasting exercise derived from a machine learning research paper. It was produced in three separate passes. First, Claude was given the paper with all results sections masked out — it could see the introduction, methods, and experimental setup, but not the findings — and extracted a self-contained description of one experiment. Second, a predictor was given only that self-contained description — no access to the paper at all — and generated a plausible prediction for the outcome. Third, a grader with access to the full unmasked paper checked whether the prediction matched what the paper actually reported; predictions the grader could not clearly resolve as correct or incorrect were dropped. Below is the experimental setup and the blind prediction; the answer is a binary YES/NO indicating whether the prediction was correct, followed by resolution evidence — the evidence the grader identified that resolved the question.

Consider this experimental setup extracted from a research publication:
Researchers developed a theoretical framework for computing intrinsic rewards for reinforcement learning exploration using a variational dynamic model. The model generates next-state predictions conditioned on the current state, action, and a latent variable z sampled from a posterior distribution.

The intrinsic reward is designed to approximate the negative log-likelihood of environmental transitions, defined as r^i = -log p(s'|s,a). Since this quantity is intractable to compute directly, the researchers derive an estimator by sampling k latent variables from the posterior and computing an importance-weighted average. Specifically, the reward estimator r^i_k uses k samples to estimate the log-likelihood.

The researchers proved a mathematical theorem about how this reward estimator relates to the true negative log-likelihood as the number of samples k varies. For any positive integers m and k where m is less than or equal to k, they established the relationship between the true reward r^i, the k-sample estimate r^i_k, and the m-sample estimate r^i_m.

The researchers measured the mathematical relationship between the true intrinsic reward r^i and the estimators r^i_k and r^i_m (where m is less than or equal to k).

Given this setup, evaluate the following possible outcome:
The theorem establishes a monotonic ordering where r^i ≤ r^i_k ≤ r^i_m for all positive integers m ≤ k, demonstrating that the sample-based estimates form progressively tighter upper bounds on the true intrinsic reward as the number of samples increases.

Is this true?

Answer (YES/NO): YES